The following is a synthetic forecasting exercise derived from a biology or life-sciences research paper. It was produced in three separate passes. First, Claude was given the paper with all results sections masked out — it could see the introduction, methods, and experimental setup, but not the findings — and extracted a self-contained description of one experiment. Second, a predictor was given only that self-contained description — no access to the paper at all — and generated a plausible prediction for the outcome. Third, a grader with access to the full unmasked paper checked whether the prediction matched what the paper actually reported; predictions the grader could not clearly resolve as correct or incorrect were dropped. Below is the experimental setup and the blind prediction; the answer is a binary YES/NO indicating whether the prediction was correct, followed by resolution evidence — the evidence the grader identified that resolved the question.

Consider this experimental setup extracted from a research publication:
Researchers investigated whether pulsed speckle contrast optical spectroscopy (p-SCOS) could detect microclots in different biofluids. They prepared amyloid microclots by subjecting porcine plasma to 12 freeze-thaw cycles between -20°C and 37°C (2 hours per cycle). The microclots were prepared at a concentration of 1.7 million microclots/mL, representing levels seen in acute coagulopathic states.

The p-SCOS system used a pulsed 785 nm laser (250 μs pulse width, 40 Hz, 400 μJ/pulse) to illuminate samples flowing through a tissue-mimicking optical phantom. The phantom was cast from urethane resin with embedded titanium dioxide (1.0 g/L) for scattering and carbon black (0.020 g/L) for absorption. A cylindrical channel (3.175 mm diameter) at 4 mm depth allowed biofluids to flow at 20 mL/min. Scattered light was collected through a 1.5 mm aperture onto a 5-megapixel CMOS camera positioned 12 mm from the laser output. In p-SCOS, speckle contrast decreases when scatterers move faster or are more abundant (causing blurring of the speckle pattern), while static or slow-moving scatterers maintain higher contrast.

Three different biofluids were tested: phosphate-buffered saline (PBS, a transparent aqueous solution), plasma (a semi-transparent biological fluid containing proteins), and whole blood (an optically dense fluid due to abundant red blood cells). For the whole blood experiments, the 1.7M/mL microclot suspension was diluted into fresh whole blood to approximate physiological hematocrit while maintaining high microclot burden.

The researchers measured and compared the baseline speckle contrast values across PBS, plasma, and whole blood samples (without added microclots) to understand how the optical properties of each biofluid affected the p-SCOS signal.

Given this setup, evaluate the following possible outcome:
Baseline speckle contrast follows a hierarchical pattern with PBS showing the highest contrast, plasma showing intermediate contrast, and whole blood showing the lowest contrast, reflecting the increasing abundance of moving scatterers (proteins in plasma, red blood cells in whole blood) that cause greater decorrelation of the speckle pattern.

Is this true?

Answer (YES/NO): YES